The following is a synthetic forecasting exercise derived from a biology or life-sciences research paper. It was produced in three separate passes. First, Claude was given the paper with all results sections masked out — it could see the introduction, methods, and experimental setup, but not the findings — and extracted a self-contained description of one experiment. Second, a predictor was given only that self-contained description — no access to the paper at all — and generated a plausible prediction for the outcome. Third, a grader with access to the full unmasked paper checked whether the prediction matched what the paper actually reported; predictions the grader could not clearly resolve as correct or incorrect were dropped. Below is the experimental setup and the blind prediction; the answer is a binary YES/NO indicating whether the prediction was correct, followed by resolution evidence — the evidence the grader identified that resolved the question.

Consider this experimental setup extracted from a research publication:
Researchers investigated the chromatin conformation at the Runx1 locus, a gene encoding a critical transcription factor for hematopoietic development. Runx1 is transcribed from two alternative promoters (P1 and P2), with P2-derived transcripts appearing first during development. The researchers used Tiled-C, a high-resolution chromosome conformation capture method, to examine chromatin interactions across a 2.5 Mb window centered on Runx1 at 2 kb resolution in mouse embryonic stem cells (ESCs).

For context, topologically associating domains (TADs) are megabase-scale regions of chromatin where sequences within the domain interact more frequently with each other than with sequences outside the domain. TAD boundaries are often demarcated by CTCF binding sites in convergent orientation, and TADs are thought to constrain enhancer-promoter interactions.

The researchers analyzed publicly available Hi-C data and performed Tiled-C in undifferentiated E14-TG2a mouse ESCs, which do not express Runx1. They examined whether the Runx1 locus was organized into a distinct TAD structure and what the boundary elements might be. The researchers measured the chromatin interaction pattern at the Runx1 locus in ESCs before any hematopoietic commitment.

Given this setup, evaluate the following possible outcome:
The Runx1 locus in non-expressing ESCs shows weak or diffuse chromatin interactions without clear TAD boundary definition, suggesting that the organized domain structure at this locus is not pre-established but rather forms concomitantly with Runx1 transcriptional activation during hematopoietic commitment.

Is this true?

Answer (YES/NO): NO